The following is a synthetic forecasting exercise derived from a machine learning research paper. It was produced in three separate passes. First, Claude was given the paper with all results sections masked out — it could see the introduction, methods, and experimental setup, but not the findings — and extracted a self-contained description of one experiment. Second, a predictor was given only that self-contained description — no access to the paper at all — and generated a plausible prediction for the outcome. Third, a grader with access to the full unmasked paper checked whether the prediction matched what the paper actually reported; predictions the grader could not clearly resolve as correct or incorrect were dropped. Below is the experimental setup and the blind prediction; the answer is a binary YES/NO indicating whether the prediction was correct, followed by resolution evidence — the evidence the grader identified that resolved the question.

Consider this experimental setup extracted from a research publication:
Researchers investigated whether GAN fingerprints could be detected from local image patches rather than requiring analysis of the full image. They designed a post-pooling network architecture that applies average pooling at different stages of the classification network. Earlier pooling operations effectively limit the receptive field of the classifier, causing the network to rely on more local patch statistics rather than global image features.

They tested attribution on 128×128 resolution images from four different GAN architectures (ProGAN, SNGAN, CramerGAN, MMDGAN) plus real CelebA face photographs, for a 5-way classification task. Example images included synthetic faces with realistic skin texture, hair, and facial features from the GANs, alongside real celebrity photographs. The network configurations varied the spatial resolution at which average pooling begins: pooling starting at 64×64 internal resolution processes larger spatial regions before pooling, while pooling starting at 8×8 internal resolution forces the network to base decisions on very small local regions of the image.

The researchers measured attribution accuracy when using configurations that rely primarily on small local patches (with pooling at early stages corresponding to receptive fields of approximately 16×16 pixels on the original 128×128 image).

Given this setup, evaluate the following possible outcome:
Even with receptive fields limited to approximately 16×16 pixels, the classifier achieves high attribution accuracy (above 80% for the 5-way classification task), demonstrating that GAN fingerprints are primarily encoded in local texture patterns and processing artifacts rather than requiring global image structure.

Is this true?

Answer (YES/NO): NO